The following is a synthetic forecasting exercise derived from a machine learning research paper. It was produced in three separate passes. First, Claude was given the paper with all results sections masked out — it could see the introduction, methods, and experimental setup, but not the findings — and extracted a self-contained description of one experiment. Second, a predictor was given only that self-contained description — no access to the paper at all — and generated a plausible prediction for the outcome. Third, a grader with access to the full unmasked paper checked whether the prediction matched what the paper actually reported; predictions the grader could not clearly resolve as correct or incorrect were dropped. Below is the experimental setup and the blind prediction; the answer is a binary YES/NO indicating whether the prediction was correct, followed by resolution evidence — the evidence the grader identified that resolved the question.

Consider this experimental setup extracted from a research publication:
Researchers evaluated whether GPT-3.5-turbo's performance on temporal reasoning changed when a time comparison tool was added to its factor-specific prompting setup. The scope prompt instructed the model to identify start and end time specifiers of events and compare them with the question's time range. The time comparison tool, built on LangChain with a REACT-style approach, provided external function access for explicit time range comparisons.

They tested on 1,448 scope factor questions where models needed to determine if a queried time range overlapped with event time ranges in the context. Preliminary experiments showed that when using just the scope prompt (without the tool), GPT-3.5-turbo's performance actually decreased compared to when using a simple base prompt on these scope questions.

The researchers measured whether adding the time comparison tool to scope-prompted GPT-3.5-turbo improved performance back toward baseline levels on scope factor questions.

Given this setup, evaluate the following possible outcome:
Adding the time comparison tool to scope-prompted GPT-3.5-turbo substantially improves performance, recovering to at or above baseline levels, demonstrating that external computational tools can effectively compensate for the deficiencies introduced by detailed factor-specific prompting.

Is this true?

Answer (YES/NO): YES